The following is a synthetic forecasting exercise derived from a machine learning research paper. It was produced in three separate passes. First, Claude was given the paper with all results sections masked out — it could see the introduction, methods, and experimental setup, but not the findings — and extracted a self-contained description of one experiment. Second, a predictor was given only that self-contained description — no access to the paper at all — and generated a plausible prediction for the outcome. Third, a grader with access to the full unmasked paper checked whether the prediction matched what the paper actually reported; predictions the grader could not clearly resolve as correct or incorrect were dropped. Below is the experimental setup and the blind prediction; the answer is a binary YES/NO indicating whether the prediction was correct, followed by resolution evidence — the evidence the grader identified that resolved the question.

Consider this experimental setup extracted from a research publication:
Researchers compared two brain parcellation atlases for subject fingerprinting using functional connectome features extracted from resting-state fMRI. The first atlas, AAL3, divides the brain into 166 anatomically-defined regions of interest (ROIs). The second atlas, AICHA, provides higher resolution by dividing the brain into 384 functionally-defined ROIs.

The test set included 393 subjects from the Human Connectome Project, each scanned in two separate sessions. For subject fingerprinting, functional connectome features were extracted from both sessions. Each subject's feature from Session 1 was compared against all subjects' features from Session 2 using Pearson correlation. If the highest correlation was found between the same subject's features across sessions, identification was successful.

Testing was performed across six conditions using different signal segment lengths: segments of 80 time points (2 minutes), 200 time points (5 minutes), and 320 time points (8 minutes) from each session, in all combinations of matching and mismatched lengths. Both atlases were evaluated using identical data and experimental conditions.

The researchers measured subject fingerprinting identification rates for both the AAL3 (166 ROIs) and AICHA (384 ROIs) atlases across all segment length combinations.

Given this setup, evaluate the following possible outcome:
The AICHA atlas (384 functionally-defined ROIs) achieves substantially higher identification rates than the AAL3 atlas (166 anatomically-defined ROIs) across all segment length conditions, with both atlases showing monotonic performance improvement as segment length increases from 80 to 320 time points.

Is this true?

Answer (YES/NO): NO